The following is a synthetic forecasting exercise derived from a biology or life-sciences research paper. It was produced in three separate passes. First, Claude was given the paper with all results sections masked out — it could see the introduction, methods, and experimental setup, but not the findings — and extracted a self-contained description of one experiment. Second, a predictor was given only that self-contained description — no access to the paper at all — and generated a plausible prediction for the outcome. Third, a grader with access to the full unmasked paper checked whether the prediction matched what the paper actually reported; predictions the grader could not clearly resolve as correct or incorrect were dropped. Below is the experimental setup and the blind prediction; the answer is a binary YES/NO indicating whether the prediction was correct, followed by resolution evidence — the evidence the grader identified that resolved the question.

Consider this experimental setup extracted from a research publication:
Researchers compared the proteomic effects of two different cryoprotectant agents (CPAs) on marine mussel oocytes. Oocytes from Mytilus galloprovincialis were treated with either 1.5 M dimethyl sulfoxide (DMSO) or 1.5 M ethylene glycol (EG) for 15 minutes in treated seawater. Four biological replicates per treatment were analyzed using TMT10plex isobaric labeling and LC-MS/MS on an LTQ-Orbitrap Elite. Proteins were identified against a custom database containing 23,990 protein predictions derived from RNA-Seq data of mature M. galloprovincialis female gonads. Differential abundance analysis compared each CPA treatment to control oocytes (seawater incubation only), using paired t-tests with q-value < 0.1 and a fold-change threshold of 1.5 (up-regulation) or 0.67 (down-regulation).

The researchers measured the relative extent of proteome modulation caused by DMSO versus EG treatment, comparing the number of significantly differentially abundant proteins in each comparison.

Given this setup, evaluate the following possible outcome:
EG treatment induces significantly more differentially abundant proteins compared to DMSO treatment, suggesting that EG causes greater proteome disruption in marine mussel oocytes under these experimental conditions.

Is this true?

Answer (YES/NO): NO